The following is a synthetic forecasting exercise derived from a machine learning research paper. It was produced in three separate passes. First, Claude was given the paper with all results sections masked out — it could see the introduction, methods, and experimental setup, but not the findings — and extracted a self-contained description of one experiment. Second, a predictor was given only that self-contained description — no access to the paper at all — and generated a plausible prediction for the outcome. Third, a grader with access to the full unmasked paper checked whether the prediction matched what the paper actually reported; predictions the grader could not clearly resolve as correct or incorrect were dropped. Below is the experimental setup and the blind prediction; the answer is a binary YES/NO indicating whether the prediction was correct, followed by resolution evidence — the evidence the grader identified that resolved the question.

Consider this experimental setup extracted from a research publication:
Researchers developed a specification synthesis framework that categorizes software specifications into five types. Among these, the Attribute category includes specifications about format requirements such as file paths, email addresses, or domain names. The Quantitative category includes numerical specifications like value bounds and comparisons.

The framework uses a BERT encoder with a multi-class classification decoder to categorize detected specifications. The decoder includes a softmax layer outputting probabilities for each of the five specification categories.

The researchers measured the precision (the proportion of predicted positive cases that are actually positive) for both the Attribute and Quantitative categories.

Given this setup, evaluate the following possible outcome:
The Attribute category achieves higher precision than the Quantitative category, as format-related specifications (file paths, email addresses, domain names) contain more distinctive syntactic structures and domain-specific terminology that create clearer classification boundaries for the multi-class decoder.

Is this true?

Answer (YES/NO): NO